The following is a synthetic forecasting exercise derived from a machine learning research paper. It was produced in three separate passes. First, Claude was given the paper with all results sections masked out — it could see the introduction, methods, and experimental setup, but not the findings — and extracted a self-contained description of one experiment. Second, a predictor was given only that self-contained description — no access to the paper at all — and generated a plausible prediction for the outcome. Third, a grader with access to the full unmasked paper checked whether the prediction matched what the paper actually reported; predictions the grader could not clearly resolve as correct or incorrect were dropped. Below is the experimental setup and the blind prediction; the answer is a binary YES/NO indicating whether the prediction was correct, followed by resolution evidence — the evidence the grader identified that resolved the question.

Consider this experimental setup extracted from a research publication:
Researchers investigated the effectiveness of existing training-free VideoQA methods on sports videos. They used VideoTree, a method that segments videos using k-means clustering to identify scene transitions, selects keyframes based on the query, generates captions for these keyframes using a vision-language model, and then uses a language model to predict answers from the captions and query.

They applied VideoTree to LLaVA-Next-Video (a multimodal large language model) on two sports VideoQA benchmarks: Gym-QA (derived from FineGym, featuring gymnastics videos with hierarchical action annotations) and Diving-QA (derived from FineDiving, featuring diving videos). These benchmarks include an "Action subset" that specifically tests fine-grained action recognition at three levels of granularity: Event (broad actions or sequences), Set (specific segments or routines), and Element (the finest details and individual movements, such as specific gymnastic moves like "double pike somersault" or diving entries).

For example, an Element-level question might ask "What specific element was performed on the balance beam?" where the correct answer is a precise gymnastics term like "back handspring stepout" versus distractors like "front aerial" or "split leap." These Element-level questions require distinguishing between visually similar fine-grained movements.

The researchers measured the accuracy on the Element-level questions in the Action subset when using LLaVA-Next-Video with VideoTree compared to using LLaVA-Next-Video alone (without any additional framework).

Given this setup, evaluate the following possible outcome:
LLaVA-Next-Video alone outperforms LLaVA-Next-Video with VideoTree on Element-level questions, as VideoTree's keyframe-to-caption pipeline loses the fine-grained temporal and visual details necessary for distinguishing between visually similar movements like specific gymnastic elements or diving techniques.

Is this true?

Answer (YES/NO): YES